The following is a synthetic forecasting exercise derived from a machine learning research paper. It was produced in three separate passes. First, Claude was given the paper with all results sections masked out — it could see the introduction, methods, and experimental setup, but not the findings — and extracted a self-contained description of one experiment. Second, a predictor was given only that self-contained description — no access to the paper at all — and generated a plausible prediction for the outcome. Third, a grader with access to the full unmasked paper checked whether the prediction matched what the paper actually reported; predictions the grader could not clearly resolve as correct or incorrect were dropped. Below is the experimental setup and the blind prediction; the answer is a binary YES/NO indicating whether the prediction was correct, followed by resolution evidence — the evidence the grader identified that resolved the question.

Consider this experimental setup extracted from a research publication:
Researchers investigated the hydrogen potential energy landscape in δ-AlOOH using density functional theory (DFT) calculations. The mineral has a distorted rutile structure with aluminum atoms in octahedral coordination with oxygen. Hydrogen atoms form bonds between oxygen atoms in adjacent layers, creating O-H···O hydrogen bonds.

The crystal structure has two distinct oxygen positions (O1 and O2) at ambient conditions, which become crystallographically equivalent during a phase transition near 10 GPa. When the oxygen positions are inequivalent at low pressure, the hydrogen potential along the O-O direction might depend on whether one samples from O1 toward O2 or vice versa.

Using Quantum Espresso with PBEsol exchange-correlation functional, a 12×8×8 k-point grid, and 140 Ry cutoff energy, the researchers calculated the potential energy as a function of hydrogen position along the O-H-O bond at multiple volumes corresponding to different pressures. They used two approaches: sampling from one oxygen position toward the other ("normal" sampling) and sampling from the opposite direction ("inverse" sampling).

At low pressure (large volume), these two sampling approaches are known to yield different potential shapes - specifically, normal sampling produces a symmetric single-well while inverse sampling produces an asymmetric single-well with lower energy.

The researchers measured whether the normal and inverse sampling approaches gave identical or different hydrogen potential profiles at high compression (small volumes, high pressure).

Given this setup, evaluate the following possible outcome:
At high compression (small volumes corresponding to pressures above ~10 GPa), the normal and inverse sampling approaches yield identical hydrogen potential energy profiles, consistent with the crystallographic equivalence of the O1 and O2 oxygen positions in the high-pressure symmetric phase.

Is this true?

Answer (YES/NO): NO